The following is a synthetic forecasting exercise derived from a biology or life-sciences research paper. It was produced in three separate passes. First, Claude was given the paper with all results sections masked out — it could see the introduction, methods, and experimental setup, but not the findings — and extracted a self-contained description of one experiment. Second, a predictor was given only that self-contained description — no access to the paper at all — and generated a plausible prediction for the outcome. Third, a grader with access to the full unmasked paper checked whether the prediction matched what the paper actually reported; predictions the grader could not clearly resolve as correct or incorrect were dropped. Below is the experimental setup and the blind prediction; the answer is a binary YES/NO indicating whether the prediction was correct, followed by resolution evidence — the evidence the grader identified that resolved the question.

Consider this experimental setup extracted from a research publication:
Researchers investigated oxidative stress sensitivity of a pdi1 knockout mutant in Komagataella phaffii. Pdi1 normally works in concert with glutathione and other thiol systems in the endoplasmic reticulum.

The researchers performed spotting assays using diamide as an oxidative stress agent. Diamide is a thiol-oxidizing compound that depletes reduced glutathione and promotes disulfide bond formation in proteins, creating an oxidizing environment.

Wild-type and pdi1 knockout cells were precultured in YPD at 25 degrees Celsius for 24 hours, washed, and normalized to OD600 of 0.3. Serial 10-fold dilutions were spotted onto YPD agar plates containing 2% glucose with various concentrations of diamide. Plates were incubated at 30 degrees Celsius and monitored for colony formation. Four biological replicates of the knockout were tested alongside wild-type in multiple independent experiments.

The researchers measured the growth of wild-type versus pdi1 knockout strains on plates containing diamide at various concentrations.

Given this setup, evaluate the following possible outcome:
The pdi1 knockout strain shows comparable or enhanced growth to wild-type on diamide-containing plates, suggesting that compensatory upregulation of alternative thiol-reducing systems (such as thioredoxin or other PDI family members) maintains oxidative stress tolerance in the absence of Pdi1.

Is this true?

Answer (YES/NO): NO